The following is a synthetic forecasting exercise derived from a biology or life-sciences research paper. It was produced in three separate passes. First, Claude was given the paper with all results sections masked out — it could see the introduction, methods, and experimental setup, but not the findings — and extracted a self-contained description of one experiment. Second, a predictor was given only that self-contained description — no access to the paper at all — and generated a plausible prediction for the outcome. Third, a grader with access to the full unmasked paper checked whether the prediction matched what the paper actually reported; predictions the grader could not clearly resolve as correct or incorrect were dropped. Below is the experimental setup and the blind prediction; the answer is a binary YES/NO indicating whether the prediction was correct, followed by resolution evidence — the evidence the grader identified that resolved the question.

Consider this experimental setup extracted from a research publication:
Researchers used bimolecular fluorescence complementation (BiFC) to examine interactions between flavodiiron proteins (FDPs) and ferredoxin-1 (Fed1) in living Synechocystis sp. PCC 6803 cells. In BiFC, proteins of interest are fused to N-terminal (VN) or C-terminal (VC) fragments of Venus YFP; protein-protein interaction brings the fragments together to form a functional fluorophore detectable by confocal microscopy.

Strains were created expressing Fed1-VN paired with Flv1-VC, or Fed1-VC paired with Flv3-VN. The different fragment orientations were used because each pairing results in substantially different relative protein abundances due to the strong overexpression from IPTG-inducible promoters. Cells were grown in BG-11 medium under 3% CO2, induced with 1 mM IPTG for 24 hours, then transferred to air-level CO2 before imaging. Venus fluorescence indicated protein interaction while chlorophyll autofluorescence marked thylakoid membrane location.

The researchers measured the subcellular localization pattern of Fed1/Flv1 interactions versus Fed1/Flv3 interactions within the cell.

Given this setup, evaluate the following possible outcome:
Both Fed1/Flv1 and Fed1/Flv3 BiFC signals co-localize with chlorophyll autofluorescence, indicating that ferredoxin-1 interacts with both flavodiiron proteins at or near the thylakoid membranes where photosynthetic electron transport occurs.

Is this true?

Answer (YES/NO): NO